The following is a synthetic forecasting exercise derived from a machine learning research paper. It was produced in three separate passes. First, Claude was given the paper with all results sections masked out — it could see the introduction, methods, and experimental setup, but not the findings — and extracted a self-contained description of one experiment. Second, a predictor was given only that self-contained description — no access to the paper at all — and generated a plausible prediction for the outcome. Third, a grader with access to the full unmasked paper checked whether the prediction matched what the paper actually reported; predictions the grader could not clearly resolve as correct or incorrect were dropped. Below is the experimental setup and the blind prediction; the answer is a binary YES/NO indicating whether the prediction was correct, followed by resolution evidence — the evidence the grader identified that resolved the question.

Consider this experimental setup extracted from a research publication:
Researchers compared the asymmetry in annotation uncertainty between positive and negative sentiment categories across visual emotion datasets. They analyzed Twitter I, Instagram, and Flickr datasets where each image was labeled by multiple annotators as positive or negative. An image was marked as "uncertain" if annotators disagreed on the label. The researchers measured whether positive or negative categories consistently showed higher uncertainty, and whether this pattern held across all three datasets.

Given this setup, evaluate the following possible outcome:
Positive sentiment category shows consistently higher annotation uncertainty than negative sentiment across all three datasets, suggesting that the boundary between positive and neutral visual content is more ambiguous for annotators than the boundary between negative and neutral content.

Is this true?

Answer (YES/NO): NO